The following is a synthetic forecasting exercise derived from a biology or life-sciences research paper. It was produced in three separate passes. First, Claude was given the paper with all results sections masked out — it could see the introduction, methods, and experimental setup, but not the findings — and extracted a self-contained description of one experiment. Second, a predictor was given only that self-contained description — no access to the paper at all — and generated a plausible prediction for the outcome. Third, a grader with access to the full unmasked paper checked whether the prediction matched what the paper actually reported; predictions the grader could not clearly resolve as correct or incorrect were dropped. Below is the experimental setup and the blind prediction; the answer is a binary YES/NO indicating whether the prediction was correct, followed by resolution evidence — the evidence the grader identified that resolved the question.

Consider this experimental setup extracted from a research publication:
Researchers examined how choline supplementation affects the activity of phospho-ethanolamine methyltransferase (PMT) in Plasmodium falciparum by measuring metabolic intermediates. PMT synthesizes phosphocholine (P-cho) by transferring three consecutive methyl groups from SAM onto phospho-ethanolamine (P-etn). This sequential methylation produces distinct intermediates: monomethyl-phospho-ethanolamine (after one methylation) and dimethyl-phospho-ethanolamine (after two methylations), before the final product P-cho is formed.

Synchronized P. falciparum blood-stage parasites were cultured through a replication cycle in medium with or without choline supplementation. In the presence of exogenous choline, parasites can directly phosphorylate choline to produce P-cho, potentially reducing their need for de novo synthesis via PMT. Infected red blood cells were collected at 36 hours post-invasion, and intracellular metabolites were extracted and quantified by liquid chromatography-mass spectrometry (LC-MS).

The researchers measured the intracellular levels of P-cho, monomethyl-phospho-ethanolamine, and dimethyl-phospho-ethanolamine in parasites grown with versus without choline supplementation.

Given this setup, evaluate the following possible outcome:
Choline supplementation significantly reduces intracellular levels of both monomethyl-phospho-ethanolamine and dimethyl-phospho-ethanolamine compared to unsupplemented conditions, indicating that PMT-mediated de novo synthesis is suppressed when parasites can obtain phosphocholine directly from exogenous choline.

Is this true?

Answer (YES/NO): YES